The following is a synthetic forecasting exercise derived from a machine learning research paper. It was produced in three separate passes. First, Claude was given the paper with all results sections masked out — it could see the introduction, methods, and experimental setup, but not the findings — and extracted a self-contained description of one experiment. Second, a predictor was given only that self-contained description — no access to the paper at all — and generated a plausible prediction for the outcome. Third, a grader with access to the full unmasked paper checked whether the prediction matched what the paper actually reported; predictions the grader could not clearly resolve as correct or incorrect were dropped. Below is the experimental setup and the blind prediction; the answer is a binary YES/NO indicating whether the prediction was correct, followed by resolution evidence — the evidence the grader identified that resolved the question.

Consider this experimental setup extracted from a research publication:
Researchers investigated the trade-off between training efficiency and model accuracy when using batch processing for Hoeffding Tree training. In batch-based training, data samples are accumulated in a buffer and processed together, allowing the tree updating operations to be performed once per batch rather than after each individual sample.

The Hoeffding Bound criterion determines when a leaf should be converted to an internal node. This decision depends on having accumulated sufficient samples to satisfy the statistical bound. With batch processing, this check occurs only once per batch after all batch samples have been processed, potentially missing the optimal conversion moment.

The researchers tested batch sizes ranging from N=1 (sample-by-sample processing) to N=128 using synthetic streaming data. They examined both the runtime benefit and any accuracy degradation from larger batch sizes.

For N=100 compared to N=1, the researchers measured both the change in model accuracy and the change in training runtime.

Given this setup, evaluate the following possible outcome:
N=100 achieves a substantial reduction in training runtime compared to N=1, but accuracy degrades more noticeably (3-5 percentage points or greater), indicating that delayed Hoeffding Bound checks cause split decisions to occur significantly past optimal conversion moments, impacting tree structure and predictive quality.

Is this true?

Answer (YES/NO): NO